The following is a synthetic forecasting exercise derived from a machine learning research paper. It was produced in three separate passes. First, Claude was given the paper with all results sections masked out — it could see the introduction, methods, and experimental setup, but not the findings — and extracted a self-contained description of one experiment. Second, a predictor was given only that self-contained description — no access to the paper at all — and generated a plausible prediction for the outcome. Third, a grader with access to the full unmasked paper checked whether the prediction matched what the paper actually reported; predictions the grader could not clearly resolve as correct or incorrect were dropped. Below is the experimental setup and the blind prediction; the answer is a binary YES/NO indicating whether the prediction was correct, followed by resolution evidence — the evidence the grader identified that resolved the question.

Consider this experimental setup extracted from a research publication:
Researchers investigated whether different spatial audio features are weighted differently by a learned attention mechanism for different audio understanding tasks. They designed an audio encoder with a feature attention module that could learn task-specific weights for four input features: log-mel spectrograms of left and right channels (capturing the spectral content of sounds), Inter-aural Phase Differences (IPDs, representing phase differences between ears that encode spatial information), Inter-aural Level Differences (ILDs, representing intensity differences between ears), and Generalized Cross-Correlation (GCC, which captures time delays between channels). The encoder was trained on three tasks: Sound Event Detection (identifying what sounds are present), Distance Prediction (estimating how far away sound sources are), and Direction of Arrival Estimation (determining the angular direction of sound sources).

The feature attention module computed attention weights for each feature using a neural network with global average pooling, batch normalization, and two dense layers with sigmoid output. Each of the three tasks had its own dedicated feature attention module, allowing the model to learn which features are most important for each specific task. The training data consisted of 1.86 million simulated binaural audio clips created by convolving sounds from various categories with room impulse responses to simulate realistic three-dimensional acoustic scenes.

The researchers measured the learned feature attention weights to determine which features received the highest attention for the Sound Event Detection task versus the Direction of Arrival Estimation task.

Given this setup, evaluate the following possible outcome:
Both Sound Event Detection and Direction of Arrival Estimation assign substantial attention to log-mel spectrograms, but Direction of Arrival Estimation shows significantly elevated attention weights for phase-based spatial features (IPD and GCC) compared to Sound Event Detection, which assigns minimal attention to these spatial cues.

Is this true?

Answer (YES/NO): YES